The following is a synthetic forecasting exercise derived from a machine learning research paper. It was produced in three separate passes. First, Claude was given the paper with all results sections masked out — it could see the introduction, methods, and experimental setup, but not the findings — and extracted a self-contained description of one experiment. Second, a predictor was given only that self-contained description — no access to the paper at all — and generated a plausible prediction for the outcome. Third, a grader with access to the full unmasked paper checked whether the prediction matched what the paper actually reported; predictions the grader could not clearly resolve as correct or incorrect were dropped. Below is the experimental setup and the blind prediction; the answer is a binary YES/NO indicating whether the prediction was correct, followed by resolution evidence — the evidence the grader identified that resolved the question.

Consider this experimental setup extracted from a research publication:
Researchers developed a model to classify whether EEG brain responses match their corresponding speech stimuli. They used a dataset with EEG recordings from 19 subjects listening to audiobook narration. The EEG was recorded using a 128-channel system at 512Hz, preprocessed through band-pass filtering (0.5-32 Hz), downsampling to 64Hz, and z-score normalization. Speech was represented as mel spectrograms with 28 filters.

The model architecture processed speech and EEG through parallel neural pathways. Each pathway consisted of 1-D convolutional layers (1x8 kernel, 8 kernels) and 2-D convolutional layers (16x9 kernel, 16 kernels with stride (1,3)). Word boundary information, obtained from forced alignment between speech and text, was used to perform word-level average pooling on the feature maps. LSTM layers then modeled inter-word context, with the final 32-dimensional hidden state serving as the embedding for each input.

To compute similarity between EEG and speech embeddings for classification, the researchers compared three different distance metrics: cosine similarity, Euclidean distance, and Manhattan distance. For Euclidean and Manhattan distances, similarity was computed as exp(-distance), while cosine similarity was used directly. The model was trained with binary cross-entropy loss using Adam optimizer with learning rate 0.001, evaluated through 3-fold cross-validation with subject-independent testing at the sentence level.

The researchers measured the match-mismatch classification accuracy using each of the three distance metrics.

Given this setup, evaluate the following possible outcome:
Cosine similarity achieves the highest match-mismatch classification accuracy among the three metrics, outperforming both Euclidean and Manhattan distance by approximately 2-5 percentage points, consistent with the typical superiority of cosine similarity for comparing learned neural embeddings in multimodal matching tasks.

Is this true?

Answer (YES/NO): NO